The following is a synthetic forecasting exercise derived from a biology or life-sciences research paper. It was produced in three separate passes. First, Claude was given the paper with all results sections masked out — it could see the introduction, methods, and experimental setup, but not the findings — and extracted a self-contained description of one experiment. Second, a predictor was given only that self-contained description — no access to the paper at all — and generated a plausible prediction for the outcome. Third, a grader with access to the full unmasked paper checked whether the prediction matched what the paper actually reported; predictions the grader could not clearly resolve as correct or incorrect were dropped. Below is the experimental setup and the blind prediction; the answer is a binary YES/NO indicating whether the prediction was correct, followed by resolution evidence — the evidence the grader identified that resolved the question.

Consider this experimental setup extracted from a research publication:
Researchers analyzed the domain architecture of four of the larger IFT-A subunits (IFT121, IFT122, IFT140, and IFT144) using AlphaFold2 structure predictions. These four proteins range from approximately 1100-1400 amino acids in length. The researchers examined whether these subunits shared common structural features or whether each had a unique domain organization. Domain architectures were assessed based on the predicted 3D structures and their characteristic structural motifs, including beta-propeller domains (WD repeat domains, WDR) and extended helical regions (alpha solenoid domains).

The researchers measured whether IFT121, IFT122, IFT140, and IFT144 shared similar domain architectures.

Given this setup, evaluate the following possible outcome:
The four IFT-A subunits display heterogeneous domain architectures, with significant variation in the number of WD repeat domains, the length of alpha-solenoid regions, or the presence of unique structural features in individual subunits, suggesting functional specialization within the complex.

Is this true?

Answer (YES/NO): NO